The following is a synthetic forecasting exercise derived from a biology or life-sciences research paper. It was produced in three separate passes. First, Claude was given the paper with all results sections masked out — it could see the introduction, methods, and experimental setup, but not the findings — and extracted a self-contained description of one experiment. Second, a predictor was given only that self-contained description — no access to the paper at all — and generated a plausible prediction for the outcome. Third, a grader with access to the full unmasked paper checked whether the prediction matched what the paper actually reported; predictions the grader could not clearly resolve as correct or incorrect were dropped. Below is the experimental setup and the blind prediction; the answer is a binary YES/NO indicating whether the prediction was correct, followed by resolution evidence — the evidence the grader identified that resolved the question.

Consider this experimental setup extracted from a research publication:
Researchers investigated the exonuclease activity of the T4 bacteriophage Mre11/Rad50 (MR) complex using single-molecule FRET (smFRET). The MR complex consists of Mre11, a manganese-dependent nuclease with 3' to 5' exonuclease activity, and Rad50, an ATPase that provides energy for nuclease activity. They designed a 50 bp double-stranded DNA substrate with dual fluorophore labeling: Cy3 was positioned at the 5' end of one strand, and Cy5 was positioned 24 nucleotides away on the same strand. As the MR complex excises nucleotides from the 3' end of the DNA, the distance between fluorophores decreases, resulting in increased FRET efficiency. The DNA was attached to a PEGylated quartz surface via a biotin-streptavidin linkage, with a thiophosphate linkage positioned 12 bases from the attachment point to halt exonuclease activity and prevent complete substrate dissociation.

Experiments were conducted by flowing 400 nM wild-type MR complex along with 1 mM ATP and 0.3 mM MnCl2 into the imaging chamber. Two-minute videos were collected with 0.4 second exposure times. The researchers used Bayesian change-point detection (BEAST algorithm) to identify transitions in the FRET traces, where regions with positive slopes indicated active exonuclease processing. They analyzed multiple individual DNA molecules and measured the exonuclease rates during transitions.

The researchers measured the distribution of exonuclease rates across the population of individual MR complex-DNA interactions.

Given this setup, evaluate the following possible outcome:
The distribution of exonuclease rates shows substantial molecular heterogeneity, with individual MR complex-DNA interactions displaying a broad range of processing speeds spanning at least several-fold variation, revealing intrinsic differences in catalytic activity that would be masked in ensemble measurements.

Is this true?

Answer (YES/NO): YES